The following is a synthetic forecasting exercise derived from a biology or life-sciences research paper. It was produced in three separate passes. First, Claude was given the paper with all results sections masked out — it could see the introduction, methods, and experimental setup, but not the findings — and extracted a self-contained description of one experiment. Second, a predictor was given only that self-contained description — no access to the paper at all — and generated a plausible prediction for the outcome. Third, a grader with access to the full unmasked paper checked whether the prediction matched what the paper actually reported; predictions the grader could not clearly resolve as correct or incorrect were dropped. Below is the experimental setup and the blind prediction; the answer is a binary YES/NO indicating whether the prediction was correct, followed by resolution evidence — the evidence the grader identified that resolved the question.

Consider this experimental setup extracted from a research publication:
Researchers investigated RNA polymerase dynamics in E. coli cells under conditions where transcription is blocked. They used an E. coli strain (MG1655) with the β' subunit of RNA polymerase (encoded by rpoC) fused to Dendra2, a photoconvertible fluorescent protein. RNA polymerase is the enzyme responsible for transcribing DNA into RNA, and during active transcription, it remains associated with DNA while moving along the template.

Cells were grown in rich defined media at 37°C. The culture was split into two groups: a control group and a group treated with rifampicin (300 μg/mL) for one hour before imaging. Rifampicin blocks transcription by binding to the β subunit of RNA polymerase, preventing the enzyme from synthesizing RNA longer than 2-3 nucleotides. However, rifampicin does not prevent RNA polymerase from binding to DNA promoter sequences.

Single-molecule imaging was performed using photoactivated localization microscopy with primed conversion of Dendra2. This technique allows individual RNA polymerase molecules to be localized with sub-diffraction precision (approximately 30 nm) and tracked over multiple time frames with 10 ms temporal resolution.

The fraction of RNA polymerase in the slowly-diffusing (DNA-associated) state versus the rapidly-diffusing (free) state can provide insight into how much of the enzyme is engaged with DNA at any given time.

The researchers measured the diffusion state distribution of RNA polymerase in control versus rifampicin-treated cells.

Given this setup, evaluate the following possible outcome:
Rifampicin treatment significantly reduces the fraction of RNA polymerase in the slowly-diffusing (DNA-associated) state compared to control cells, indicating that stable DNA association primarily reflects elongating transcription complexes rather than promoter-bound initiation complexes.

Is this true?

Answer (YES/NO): YES